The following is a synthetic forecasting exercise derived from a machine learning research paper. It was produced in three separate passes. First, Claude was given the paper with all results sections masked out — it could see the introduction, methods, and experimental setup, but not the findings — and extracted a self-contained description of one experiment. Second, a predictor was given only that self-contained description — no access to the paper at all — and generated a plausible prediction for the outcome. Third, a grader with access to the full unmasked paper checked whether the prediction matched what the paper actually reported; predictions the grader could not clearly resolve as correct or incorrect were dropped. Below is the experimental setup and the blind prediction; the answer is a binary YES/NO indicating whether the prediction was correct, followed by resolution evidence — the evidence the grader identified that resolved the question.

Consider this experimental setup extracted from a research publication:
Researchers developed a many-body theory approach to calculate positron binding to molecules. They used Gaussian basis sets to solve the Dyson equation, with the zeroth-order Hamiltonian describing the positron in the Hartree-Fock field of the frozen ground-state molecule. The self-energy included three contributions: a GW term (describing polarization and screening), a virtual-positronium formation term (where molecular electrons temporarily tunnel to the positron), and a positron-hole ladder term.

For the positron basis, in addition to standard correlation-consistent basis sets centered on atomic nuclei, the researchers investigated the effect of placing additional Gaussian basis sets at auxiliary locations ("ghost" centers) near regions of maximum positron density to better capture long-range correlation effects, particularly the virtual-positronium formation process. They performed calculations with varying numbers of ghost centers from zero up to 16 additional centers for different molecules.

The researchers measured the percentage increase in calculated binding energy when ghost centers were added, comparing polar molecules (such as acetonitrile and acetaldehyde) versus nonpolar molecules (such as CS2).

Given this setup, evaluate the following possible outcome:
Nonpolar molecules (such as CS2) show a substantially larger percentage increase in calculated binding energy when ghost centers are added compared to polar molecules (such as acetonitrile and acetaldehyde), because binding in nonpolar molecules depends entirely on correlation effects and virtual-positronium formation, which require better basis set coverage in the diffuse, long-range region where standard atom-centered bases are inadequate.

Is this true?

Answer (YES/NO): YES